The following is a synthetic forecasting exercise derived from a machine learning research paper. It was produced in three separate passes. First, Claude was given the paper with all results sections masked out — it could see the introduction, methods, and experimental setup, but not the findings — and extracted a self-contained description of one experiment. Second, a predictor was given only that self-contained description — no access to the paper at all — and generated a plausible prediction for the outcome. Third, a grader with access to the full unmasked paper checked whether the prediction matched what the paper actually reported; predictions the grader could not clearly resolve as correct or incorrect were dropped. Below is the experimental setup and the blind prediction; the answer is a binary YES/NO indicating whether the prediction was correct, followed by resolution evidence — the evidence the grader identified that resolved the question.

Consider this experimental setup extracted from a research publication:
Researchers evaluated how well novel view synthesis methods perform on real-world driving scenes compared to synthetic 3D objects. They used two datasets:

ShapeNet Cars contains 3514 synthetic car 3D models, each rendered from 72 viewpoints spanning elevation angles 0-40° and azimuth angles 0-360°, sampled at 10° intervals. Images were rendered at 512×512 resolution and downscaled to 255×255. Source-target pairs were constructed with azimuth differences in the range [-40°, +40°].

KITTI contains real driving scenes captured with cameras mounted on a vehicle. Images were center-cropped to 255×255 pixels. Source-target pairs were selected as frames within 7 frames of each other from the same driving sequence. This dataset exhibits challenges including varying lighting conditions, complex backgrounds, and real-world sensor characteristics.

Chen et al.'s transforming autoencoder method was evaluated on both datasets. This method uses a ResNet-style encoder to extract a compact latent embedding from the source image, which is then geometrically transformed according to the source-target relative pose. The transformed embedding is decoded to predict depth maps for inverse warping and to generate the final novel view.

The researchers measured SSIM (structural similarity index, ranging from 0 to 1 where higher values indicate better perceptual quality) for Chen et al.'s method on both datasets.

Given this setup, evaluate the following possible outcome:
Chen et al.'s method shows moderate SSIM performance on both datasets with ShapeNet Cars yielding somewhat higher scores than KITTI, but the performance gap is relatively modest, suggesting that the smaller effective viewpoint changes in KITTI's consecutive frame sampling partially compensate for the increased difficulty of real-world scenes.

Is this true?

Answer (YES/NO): NO